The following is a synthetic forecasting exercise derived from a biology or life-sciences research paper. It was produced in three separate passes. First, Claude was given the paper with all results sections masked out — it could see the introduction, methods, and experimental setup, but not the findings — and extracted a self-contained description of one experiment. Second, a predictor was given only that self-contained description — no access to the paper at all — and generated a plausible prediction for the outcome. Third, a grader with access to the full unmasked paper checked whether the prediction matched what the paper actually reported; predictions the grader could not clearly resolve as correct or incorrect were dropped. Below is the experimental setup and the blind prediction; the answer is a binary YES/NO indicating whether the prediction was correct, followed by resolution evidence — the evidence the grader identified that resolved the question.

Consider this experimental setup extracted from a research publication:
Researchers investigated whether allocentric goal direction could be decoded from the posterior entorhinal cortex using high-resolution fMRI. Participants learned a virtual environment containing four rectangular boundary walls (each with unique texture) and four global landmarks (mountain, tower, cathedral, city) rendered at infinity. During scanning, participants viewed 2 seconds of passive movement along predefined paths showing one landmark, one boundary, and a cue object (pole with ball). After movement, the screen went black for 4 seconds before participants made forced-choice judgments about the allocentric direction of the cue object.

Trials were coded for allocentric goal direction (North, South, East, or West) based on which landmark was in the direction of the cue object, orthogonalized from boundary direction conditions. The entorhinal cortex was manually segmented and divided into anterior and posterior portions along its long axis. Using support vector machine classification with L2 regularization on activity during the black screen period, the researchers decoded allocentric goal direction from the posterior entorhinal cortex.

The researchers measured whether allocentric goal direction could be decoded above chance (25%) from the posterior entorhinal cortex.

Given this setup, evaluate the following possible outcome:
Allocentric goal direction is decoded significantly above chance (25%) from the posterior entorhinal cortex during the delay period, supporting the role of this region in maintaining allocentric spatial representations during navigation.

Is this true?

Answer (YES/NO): NO